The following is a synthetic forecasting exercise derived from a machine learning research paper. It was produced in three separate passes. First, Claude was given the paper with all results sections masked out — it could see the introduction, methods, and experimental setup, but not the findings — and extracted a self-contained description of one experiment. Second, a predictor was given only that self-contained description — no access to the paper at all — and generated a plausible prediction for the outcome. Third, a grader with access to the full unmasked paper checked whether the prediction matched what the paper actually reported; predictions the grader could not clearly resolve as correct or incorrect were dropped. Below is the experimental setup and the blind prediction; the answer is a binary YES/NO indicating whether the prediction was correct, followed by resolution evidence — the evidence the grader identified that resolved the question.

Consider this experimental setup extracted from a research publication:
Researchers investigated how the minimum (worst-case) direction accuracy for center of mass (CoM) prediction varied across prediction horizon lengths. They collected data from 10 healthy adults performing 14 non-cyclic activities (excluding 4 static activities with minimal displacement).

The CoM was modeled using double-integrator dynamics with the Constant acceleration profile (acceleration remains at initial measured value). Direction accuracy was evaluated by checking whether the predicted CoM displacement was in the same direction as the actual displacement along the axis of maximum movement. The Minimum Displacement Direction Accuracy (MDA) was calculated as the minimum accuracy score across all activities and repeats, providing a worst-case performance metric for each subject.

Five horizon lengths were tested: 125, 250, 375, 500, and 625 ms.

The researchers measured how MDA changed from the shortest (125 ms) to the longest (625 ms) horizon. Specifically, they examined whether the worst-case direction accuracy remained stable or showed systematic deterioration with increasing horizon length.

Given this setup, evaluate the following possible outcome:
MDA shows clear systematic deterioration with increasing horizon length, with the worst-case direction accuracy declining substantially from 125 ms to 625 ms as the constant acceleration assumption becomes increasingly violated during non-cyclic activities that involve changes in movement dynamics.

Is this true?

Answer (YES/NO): YES